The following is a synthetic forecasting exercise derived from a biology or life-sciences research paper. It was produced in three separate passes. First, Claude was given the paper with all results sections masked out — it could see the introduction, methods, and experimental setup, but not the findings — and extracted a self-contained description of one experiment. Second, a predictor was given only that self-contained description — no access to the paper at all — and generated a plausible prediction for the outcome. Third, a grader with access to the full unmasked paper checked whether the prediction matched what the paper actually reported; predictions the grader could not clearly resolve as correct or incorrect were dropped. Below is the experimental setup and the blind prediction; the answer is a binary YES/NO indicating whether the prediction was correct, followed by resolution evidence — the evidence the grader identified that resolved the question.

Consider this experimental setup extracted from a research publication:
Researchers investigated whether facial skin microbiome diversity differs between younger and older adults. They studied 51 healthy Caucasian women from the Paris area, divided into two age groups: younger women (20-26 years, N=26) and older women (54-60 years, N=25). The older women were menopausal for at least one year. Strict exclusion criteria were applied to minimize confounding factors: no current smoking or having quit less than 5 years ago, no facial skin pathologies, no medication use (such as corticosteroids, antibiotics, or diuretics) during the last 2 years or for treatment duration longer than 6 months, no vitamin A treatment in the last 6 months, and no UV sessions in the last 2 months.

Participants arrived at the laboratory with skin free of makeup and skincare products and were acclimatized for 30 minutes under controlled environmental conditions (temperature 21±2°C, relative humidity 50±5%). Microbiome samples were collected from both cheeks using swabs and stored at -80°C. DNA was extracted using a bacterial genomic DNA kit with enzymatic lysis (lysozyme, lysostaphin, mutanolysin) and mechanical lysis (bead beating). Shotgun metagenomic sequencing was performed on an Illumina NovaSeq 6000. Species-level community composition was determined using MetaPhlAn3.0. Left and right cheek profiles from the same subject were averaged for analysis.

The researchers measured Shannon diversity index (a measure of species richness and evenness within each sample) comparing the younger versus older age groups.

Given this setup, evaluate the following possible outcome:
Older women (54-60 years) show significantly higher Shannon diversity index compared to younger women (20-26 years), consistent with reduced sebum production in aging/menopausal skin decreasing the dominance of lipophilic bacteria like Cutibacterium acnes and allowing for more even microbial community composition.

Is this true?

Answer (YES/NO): YES